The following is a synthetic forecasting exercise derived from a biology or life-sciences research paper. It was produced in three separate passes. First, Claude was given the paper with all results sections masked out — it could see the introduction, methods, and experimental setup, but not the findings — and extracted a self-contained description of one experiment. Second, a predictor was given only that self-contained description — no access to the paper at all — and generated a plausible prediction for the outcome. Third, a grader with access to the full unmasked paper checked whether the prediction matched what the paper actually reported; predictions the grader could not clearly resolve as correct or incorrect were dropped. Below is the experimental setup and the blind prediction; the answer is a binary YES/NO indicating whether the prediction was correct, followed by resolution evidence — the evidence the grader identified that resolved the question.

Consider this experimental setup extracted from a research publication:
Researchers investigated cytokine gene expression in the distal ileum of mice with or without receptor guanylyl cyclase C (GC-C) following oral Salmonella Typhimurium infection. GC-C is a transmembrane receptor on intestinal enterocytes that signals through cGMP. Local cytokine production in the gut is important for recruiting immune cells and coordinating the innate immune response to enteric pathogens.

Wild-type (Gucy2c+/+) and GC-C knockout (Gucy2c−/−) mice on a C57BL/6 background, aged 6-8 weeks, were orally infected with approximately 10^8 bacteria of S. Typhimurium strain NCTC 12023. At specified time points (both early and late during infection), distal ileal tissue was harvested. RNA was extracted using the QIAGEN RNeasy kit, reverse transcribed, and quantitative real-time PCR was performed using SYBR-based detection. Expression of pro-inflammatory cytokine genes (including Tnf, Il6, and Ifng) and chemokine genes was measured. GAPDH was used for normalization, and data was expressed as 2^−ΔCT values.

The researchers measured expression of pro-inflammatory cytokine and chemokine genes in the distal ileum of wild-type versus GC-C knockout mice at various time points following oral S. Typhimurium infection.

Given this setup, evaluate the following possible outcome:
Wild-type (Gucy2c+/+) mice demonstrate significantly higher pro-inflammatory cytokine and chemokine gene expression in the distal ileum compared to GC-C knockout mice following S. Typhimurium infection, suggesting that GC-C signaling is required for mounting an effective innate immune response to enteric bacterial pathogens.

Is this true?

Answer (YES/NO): NO